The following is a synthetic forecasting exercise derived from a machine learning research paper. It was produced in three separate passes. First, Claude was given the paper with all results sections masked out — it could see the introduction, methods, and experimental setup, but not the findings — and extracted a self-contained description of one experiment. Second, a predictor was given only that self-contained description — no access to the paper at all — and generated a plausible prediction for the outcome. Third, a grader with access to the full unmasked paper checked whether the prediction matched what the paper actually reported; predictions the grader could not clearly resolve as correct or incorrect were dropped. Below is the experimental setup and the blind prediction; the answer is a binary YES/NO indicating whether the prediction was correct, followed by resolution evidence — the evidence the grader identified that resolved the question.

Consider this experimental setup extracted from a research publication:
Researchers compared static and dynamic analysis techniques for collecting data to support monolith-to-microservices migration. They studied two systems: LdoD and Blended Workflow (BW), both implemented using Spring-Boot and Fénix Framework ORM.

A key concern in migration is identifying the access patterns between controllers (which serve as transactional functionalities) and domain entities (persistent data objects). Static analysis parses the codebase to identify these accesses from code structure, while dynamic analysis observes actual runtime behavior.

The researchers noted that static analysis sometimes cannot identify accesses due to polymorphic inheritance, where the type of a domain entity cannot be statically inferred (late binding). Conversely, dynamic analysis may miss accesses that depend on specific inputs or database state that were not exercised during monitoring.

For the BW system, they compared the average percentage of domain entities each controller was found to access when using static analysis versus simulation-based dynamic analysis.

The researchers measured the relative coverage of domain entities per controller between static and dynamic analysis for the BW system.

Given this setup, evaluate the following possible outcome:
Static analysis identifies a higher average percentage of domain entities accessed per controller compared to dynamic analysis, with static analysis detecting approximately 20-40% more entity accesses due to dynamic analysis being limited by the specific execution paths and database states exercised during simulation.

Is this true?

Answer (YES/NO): NO